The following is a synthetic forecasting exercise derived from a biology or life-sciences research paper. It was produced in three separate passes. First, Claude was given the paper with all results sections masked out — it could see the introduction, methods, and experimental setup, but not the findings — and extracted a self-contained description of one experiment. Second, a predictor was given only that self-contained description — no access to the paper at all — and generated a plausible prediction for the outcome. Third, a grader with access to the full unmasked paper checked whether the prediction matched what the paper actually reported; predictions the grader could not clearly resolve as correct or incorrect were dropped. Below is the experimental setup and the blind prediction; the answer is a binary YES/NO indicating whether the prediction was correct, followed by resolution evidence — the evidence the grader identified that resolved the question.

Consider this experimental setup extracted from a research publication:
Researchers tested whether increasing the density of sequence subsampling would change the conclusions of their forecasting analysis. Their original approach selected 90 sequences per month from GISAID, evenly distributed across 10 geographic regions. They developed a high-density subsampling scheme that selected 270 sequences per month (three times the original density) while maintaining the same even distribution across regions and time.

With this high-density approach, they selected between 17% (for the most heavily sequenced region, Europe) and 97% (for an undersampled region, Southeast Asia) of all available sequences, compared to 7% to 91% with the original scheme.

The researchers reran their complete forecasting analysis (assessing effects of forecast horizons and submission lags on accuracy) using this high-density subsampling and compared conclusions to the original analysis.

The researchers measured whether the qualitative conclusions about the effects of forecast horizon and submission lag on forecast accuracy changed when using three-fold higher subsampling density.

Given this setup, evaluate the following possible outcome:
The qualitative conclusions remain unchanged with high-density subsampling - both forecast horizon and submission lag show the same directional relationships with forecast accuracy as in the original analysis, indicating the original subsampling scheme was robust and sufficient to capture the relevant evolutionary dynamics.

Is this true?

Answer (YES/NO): YES